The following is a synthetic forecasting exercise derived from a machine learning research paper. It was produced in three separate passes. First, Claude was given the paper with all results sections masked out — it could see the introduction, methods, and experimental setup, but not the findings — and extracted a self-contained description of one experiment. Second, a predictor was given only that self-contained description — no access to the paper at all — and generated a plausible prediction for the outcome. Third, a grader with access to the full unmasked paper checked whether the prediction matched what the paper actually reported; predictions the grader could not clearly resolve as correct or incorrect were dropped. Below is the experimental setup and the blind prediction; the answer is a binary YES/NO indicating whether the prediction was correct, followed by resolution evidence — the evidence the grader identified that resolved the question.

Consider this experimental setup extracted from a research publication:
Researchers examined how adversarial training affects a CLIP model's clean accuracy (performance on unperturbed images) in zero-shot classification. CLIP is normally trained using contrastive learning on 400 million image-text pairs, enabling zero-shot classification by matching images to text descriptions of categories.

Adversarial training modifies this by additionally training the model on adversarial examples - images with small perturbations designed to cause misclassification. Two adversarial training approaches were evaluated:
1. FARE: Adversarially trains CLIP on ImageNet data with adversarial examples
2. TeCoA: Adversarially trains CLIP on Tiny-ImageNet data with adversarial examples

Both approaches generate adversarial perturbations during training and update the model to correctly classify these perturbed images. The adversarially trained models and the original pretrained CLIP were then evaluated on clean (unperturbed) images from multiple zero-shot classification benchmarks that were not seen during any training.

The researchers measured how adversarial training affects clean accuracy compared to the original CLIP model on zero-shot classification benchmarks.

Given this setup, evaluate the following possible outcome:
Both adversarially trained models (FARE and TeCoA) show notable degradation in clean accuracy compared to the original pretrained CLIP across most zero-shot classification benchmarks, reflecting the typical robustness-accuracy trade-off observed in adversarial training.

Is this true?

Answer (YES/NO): YES